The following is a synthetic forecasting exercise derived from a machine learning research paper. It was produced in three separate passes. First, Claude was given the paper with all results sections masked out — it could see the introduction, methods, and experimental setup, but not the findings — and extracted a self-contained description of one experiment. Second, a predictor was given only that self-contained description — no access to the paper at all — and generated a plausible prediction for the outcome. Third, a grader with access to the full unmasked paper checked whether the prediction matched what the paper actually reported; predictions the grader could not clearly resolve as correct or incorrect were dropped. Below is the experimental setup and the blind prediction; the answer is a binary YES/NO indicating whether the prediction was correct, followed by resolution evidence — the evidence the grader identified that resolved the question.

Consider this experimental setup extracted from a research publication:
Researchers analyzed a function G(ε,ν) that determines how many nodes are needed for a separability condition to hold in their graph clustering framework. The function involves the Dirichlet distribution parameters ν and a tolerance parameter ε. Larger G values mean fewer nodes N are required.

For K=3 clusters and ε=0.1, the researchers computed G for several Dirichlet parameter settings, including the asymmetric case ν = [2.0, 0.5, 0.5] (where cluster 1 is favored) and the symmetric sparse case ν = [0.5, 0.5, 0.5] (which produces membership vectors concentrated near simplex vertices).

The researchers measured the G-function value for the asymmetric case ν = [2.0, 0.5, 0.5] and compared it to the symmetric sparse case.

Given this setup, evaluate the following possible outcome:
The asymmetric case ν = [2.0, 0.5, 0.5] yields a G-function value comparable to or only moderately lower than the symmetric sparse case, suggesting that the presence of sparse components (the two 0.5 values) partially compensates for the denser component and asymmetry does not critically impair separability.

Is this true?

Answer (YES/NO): NO